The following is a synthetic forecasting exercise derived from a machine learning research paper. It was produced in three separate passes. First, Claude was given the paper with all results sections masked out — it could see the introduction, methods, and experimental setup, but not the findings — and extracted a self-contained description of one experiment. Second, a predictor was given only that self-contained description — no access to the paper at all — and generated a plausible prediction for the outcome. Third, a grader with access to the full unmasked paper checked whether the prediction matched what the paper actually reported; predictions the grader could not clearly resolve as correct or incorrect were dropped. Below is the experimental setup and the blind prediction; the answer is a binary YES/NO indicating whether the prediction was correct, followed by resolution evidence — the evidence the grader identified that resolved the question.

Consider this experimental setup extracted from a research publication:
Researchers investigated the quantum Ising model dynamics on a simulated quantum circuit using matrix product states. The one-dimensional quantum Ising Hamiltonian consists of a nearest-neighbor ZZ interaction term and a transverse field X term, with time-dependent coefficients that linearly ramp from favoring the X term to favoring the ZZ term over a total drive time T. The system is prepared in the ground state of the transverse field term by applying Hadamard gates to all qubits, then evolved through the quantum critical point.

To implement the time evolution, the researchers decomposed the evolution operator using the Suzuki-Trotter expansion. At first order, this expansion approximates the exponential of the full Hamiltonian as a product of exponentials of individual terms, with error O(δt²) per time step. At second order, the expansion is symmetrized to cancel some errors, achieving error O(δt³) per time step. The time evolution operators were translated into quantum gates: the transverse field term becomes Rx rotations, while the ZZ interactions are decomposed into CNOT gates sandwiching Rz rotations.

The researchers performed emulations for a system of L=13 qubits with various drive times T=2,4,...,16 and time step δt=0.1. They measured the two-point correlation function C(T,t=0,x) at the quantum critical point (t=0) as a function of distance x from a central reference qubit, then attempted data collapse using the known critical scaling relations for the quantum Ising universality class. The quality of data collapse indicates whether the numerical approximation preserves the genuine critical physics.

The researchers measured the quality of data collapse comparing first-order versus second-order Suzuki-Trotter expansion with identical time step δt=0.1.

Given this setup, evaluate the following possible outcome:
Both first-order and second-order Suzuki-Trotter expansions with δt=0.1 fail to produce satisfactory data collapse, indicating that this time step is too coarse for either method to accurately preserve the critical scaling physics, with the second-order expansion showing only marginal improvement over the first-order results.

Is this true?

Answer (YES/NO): NO